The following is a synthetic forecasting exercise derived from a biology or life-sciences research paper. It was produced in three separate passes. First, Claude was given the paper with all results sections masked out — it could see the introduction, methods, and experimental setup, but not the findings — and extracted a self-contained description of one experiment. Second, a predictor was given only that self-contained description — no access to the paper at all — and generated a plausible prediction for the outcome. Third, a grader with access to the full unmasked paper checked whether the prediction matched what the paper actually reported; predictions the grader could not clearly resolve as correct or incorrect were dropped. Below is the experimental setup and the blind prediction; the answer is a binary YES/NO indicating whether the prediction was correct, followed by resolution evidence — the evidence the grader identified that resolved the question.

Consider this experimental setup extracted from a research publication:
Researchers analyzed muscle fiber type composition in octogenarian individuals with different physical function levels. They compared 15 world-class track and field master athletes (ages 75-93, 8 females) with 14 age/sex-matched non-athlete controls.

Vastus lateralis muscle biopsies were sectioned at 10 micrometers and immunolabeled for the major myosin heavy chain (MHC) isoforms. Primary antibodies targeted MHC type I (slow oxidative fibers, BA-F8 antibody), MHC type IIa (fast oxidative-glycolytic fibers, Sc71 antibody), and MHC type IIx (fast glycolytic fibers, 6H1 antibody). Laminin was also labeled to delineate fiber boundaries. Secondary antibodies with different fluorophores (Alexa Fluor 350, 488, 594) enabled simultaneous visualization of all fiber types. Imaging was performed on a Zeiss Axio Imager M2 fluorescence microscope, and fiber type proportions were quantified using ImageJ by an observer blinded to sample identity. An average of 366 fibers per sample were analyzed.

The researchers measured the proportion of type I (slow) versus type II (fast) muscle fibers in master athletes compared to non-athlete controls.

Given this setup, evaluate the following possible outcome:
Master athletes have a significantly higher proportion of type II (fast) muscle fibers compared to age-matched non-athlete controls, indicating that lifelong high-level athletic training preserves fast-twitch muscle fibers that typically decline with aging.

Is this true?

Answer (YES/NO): NO